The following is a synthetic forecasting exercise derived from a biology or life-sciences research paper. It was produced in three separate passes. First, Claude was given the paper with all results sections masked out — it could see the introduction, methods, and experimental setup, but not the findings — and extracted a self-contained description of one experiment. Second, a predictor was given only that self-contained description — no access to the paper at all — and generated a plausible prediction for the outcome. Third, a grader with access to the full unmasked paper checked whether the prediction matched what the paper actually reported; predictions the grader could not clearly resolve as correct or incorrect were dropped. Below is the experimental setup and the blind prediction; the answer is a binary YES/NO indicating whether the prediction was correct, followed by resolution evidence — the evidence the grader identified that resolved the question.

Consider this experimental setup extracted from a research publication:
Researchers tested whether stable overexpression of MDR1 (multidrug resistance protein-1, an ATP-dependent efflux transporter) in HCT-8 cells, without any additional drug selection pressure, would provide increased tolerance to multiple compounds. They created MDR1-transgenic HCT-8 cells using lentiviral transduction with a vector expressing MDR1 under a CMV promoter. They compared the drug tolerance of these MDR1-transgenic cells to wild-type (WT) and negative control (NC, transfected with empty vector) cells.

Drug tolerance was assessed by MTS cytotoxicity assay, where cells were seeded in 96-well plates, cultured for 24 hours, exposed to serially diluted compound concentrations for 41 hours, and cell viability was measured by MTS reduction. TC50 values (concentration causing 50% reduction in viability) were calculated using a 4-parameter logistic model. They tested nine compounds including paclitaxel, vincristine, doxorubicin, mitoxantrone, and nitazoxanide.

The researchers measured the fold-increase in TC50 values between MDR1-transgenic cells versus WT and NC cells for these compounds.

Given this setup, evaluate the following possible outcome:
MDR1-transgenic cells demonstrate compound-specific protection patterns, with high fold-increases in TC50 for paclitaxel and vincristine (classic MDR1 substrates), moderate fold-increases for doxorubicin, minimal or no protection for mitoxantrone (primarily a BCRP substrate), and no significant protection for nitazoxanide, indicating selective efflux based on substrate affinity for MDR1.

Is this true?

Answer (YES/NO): NO